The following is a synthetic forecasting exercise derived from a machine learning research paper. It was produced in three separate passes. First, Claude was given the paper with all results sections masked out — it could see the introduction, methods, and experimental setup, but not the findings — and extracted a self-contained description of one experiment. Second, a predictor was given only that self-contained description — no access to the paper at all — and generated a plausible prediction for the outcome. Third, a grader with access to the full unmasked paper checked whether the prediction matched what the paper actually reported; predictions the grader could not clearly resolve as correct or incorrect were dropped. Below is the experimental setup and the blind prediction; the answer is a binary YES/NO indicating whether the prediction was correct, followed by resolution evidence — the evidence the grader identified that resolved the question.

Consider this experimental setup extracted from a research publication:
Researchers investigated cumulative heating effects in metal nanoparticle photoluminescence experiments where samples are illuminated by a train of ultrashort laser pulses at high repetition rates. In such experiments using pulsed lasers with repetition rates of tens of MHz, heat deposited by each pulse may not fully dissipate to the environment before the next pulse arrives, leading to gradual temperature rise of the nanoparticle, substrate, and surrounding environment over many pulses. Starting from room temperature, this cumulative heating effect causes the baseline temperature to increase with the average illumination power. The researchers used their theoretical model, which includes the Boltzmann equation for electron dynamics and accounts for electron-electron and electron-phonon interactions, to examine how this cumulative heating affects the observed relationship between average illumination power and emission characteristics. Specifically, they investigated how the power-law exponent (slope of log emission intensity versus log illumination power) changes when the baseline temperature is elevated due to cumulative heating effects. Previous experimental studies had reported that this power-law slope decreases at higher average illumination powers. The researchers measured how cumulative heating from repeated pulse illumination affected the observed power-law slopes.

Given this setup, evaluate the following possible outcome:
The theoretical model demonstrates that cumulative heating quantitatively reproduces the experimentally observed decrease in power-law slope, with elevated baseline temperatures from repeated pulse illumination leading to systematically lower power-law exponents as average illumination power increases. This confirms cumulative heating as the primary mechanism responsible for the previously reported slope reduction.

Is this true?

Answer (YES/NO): NO